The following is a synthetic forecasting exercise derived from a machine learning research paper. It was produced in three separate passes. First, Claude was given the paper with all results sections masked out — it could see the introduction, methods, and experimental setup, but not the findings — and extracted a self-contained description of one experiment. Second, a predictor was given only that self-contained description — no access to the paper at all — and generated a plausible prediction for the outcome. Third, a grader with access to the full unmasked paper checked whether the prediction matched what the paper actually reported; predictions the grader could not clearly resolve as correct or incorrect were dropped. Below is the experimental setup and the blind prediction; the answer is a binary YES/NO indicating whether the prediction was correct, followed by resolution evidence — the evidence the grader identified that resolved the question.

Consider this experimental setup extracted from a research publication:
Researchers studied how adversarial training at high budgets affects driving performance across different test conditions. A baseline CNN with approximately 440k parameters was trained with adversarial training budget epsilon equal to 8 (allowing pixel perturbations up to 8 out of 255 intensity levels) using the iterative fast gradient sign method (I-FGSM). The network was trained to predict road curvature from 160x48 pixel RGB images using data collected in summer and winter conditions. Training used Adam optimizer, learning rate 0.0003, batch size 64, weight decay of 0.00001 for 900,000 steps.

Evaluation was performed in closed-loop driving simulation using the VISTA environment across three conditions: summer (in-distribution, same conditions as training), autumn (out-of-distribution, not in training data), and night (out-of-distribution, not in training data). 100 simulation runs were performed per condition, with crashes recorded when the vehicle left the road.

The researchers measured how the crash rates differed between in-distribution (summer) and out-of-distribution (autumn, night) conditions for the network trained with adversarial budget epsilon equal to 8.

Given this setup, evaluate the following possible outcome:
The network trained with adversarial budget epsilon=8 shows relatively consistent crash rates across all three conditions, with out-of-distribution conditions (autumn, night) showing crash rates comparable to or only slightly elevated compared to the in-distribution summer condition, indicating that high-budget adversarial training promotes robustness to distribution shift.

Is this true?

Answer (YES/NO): NO